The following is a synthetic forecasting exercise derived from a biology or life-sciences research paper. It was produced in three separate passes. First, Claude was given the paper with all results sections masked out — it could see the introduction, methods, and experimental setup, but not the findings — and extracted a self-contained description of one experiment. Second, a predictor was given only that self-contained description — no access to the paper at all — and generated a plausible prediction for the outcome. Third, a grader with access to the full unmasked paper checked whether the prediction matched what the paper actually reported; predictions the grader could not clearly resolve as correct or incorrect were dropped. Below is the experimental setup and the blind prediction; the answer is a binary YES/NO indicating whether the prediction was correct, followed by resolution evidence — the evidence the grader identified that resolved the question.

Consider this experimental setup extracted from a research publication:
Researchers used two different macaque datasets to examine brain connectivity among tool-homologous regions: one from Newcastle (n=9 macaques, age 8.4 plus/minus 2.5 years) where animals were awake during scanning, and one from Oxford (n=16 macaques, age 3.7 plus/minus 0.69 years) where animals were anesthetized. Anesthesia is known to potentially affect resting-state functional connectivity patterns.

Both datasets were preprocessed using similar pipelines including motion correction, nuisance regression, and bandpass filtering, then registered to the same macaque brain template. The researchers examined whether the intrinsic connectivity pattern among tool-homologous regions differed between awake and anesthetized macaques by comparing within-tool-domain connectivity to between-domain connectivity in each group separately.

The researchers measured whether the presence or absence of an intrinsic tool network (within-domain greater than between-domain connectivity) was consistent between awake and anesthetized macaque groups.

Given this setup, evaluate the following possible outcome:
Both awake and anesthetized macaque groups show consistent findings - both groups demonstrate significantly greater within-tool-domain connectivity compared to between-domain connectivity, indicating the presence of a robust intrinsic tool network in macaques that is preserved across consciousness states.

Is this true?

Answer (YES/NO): NO